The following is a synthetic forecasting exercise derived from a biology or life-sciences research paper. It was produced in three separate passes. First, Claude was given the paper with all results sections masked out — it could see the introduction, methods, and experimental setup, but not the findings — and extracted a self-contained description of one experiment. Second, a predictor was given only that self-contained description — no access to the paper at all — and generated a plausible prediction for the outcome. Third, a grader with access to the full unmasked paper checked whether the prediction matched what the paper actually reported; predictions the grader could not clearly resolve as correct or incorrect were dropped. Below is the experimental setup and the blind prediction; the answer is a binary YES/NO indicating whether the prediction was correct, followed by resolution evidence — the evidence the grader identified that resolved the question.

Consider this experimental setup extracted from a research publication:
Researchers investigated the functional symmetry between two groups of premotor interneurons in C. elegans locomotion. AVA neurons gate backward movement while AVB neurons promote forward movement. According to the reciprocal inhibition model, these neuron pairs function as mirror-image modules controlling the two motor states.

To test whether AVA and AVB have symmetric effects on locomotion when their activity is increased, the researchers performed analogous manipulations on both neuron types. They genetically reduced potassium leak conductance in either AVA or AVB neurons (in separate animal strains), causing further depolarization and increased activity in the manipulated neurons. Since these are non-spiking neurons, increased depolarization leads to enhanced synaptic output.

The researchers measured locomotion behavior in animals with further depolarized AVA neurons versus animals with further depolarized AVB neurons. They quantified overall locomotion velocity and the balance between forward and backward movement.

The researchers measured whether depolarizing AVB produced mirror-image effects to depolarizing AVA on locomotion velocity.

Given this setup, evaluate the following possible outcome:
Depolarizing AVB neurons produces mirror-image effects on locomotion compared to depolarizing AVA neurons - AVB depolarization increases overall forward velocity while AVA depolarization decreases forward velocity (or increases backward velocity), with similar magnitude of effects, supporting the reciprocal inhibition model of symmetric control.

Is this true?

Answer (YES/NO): NO